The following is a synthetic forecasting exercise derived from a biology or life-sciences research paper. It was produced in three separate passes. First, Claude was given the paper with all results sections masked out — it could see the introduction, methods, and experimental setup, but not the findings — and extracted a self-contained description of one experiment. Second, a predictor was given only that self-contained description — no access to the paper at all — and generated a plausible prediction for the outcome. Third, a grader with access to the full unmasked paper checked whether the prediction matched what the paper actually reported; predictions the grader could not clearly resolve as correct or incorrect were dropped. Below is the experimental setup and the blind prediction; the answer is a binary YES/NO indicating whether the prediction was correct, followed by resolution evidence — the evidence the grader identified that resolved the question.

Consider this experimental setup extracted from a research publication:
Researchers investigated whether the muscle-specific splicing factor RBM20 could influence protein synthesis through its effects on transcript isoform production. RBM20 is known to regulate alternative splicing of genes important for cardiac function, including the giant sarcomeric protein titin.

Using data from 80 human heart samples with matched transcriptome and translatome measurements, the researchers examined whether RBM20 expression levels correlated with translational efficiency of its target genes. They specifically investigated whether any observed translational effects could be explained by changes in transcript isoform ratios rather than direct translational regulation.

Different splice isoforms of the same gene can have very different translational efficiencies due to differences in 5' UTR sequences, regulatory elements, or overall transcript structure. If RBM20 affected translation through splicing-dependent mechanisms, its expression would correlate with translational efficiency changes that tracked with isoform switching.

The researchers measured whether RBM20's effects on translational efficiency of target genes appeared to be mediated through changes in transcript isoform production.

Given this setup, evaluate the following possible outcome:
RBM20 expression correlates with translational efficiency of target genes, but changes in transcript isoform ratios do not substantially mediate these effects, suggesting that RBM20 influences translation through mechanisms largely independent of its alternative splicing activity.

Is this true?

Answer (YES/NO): NO